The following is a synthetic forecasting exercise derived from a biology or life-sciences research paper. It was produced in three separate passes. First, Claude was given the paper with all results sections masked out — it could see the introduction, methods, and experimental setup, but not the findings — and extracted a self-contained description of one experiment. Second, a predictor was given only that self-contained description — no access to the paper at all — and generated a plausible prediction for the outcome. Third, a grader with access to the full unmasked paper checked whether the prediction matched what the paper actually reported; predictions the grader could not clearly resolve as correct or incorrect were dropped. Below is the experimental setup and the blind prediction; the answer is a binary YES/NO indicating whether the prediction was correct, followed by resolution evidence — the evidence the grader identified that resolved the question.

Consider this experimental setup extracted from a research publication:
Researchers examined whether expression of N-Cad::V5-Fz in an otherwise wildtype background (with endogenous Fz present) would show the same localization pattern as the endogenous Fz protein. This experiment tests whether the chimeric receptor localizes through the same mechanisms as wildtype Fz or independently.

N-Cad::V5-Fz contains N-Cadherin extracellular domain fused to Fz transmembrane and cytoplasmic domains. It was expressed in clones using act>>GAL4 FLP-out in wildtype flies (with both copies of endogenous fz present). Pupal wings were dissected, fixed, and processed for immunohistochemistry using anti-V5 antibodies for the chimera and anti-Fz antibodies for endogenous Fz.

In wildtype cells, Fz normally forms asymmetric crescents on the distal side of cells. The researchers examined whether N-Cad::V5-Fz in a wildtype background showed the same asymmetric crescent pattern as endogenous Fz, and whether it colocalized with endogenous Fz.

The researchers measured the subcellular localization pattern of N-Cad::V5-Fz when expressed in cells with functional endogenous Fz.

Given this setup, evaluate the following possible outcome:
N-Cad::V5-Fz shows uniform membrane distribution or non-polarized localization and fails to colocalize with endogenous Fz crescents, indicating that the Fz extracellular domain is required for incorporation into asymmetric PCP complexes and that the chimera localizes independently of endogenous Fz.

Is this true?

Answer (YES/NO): NO